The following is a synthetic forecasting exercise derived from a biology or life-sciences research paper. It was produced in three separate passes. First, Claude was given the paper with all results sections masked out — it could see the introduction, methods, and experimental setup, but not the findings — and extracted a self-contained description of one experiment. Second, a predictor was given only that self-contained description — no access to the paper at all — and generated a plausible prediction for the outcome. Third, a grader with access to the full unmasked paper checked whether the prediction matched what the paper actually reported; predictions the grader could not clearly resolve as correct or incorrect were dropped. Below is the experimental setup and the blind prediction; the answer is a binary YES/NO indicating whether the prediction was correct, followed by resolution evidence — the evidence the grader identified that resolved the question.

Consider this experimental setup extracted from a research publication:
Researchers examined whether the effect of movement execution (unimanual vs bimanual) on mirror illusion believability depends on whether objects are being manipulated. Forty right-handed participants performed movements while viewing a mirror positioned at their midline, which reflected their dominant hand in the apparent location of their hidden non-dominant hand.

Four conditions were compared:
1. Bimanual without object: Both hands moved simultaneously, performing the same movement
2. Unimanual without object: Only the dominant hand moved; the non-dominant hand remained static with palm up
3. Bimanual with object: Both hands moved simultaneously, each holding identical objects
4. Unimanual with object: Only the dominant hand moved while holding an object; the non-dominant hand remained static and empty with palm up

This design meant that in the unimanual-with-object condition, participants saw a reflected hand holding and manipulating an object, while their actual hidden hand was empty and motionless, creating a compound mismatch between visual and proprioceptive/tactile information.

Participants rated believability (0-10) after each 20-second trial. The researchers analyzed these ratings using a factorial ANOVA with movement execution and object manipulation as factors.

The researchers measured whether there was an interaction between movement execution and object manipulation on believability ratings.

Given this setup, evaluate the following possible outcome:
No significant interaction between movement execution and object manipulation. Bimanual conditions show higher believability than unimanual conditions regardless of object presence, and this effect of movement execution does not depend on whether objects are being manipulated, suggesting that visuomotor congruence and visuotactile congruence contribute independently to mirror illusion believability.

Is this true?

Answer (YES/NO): NO